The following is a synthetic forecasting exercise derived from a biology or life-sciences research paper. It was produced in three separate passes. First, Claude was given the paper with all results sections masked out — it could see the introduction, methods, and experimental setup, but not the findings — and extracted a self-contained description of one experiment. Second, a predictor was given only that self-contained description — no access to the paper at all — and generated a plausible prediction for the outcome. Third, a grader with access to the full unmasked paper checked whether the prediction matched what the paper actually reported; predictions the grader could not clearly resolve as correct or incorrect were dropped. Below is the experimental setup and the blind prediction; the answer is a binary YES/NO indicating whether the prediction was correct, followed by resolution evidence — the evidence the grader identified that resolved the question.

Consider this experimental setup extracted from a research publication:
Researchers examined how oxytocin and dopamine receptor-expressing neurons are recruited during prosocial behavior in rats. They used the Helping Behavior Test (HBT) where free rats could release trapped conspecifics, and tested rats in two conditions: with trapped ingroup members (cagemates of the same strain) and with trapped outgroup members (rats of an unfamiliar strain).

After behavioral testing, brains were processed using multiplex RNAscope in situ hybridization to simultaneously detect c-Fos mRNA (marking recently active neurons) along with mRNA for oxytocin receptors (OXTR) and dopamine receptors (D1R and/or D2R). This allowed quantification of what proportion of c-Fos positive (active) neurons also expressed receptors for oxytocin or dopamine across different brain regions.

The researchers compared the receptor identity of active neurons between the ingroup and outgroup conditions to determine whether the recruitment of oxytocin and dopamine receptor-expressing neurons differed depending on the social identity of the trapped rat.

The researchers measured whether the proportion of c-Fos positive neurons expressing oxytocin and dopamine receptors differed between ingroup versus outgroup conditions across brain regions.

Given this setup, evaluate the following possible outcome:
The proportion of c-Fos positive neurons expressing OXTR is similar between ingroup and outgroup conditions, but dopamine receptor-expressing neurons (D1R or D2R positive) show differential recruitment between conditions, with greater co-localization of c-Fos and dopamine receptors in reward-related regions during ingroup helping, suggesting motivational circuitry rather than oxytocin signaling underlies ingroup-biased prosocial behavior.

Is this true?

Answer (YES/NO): NO